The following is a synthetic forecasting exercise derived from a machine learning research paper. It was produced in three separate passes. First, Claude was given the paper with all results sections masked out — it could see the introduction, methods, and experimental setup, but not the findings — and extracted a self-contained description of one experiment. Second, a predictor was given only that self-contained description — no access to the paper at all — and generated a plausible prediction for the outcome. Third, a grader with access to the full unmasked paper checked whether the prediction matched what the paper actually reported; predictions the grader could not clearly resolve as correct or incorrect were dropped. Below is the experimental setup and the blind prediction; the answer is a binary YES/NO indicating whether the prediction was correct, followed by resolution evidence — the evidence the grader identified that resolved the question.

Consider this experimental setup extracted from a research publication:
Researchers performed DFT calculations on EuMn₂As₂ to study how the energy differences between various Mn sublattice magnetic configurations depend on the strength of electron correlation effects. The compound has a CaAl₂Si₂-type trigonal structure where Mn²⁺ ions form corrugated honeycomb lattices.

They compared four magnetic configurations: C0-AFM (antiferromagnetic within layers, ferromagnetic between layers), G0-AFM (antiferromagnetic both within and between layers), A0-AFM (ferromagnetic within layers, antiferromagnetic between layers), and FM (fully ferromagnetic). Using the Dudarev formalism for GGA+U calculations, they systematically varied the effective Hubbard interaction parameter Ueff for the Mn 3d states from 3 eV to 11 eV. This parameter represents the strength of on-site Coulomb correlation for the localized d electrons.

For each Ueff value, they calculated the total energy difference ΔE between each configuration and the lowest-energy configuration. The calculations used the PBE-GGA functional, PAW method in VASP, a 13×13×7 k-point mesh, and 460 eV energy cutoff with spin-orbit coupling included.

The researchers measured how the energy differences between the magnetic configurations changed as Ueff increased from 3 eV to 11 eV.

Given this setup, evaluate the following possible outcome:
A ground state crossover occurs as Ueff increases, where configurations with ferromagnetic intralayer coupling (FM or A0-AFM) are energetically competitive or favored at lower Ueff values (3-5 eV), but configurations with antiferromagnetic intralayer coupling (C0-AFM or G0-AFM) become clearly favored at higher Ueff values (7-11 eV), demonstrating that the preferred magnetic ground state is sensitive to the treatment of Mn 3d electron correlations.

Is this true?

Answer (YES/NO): NO